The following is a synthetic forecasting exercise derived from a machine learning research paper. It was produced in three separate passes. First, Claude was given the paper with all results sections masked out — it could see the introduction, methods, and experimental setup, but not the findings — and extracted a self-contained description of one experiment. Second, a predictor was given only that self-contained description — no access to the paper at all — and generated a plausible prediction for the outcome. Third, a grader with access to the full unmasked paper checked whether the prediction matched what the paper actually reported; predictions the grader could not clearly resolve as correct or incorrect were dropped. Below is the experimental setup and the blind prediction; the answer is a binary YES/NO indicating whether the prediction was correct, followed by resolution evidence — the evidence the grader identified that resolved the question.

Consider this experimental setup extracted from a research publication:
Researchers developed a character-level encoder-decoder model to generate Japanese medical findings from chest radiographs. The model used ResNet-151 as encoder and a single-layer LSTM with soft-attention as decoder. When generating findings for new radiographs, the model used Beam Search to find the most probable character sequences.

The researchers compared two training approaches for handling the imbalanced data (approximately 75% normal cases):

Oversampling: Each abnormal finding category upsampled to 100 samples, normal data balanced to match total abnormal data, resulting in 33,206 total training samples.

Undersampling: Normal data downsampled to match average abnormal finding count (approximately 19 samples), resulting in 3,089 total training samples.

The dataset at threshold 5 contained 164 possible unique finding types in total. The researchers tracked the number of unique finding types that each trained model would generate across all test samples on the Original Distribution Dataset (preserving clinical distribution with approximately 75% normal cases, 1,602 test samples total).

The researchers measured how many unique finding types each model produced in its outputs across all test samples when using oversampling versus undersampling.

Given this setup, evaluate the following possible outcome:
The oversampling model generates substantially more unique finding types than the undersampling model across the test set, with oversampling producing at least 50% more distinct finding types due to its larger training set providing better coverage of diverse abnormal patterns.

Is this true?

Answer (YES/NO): YES